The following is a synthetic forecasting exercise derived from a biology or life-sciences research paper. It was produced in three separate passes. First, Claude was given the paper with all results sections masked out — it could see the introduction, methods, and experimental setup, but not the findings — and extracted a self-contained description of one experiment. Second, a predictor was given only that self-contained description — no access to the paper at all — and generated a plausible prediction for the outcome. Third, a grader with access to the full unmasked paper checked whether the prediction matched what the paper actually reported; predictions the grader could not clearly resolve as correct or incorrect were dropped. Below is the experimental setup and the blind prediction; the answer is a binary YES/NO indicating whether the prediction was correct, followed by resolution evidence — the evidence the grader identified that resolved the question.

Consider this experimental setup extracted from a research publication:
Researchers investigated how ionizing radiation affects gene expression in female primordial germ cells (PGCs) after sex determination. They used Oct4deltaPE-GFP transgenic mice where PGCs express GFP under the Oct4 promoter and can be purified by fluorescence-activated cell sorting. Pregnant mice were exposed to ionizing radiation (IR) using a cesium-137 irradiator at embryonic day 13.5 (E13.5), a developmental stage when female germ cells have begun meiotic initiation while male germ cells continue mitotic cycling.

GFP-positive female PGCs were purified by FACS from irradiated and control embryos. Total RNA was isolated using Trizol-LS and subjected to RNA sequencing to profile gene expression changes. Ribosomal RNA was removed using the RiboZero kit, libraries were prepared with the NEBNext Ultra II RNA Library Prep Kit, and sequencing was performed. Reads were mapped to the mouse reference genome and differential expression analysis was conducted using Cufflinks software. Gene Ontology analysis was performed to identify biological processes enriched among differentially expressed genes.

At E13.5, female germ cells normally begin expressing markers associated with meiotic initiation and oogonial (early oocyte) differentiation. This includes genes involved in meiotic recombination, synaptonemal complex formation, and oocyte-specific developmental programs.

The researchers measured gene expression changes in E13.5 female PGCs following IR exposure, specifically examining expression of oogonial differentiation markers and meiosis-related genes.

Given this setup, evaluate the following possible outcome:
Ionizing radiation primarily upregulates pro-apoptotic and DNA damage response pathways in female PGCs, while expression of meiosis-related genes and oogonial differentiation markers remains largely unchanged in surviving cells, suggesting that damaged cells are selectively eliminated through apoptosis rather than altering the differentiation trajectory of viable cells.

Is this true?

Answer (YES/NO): NO